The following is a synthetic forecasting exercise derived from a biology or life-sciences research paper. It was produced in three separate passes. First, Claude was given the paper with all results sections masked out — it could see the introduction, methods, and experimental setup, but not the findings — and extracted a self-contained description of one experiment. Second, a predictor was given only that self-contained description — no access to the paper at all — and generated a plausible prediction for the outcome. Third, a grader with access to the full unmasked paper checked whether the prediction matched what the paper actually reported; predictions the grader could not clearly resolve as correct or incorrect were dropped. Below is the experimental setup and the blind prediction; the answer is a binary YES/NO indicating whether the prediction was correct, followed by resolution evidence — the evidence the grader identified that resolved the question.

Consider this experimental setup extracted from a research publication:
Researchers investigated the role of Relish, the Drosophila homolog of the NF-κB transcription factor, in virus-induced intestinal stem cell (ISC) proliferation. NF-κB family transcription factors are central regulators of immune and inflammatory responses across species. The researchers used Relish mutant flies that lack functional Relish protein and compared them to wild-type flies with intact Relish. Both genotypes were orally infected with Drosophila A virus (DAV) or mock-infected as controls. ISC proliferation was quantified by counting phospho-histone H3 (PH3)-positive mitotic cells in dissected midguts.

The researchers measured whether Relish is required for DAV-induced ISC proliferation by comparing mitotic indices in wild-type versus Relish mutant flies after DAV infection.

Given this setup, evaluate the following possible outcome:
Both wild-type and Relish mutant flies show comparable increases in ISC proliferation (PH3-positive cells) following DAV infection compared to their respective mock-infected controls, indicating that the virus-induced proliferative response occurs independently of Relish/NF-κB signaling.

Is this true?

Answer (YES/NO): NO